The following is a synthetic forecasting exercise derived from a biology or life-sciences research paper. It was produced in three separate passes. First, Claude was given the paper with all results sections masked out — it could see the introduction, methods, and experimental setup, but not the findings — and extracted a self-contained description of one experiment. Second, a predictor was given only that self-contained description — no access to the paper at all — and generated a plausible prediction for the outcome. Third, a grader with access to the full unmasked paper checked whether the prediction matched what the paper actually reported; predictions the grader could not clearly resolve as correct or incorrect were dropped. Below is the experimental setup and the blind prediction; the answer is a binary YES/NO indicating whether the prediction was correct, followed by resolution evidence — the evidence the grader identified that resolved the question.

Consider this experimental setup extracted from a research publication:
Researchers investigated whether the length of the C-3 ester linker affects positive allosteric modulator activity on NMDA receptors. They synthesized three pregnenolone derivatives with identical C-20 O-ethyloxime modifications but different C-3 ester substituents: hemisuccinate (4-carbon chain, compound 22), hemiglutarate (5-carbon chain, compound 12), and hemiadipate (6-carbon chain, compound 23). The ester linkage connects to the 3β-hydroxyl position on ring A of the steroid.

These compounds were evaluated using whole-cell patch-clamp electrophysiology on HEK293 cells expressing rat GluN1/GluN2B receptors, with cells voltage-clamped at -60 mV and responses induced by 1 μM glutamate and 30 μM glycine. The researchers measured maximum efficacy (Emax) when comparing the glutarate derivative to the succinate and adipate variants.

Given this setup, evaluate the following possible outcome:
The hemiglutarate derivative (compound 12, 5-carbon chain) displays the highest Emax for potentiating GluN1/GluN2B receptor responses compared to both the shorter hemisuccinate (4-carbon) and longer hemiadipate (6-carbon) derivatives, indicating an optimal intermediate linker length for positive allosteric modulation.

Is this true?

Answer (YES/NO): YES